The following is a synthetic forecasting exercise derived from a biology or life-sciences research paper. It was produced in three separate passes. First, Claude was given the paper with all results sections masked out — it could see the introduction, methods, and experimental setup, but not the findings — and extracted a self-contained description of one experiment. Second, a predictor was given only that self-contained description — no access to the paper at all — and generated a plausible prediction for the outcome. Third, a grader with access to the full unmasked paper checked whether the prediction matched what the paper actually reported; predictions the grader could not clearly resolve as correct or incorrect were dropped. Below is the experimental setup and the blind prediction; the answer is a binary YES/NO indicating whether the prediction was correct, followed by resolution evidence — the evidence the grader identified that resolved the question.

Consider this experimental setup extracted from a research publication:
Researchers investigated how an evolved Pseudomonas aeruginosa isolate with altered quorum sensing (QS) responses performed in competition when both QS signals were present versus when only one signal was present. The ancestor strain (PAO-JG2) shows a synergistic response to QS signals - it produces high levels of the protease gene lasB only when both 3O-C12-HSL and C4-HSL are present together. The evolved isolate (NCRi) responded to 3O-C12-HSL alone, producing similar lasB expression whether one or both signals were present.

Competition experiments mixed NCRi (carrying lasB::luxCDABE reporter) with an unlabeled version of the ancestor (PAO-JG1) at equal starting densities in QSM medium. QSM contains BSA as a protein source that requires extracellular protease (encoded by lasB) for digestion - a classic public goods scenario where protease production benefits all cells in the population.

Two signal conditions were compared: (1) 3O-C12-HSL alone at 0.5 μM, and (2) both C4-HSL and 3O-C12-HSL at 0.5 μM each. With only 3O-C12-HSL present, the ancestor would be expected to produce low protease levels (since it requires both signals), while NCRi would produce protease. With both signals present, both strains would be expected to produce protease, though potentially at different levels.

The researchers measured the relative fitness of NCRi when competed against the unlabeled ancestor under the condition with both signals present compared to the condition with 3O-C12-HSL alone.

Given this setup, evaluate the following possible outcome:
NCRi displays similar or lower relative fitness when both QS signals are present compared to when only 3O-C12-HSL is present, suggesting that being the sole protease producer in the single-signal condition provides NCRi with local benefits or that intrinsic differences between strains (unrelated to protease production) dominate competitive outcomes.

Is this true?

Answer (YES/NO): NO